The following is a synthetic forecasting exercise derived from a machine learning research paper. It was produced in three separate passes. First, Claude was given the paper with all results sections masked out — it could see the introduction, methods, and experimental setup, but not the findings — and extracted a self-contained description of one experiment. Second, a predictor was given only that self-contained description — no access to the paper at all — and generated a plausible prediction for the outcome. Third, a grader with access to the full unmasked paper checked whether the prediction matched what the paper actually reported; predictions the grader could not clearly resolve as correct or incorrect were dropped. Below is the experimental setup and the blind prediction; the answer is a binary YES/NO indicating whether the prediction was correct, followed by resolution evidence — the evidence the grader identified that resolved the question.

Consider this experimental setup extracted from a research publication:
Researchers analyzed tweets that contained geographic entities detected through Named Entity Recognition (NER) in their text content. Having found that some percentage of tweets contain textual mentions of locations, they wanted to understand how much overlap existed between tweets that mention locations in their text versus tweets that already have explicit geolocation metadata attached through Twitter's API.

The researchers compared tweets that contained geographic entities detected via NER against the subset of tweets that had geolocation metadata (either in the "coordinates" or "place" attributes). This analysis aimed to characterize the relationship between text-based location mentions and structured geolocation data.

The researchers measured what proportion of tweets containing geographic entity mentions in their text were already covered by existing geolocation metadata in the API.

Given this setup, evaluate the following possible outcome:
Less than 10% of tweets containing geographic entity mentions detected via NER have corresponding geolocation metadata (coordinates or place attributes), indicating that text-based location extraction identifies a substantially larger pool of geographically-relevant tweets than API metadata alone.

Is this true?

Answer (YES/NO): YES